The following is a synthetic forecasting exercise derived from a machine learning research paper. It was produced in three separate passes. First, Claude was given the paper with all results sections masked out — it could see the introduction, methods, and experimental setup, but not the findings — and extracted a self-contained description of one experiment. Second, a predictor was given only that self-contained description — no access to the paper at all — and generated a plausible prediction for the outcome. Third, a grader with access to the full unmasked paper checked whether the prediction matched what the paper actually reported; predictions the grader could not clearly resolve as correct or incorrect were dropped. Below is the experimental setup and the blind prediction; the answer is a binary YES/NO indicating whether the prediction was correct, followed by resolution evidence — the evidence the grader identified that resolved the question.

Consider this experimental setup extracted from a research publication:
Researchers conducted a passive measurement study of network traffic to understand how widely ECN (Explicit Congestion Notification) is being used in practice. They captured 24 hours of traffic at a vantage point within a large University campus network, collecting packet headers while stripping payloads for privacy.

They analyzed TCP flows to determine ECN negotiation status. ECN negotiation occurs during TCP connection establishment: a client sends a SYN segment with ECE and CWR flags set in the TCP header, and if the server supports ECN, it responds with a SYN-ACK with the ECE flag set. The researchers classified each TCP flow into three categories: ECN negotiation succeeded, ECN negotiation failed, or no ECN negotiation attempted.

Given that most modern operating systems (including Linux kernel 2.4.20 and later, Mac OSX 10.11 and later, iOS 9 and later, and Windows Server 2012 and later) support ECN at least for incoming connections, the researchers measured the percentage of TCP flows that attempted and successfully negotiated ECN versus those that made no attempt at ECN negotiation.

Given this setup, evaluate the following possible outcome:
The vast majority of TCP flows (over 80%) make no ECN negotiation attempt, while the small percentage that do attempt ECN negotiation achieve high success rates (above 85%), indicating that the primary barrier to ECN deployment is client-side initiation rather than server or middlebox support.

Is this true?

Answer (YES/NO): NO